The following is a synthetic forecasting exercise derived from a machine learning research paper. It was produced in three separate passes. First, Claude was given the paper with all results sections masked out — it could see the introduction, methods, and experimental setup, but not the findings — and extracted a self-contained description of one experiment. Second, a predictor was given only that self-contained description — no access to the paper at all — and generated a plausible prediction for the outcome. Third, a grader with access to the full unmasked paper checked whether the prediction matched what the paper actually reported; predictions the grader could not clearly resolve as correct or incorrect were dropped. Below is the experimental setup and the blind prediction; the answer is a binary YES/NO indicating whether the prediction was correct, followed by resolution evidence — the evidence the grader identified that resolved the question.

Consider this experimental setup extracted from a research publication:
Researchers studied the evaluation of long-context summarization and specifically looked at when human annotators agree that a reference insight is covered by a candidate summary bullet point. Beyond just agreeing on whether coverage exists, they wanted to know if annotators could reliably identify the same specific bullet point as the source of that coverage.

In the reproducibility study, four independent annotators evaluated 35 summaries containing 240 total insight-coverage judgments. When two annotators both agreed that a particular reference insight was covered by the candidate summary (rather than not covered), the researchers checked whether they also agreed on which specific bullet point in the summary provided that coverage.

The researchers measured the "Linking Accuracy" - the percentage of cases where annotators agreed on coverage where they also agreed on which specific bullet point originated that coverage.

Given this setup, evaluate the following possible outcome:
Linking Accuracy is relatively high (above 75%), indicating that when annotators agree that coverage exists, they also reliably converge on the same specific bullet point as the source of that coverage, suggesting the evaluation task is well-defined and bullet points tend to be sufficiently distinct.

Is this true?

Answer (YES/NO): YES